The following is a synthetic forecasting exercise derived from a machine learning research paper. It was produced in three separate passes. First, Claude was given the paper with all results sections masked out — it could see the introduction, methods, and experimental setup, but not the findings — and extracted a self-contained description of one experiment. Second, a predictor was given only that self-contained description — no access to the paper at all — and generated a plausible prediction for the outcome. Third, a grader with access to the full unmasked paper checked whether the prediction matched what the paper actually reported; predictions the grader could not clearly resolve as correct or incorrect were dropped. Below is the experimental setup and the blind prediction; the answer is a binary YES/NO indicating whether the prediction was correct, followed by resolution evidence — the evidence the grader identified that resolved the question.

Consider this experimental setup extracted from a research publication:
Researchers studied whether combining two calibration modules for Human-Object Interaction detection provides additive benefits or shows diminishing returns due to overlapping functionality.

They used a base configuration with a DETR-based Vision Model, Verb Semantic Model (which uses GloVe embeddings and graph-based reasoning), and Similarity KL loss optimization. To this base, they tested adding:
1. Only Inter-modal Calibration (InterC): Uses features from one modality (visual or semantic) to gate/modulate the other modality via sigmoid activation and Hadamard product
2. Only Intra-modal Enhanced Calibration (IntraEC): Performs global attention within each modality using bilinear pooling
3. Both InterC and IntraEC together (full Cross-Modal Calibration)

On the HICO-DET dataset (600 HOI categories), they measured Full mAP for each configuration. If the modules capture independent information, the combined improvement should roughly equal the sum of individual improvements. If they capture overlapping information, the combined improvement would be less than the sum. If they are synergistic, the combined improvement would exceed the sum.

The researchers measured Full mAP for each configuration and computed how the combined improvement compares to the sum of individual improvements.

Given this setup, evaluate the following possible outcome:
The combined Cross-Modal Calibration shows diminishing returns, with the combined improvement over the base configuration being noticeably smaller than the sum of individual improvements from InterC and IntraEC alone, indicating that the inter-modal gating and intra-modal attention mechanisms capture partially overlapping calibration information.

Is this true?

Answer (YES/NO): YES